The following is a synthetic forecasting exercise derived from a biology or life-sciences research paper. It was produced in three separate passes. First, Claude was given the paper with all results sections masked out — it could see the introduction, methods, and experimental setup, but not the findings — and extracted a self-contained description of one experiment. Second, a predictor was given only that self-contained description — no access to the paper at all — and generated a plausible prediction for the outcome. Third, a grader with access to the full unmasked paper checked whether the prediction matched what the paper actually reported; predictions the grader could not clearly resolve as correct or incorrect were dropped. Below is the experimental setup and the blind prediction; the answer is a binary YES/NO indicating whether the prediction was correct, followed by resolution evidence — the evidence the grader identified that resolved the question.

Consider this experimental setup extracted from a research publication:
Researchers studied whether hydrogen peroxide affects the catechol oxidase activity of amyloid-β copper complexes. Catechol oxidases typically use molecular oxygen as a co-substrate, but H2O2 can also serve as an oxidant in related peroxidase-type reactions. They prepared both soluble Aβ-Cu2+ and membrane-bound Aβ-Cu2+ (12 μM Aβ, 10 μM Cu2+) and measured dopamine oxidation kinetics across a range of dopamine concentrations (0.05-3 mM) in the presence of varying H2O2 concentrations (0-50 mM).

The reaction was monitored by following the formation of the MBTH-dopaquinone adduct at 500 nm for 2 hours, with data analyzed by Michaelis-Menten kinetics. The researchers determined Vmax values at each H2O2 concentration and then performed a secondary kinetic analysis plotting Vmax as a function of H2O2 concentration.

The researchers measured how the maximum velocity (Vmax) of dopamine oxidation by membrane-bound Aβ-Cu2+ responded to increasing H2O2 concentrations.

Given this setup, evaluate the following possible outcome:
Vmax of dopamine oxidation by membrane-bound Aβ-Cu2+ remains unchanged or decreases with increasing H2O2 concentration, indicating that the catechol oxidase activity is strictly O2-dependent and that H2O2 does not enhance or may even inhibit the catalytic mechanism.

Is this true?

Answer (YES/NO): NO